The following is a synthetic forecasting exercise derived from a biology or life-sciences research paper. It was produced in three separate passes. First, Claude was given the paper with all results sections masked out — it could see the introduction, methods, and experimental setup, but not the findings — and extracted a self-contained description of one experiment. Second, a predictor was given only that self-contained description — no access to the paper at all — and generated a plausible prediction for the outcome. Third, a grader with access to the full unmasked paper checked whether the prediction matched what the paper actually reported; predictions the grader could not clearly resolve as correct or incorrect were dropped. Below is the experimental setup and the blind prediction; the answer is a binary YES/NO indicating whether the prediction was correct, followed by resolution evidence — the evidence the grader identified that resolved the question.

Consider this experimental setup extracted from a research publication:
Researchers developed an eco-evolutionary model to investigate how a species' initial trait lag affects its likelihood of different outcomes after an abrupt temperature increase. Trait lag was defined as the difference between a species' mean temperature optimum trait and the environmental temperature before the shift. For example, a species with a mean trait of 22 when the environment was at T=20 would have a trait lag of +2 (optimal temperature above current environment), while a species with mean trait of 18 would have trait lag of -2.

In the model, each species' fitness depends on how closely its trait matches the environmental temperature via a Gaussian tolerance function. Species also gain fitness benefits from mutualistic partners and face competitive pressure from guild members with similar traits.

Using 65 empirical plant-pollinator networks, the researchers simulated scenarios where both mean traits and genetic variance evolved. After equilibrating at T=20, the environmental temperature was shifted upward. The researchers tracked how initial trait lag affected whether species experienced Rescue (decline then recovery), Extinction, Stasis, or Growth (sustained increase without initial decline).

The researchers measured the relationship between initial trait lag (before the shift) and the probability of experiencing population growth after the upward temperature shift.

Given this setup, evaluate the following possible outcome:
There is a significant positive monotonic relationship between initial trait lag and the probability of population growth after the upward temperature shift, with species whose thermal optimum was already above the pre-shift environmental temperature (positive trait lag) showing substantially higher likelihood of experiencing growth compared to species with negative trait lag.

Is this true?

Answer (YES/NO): NO